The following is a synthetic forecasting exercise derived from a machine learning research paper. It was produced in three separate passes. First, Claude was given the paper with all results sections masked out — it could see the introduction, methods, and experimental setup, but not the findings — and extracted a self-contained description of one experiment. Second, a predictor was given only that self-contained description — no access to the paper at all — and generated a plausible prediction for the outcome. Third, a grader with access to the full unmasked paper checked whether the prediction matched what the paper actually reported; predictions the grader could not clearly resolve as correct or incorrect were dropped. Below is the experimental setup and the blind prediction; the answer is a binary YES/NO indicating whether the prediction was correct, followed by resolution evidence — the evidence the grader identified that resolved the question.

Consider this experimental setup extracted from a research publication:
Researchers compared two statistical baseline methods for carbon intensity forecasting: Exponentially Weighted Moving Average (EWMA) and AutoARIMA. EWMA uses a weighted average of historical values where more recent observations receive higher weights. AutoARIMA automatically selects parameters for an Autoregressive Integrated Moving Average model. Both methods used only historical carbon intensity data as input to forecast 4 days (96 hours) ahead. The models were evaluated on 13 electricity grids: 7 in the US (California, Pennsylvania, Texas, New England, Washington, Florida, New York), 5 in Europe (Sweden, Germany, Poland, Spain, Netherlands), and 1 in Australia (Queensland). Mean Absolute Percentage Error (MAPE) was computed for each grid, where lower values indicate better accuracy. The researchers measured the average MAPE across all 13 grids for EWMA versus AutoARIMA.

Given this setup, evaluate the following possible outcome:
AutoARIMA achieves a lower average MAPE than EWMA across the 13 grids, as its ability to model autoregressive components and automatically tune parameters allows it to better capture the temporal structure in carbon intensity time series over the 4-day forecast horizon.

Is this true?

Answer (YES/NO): NO